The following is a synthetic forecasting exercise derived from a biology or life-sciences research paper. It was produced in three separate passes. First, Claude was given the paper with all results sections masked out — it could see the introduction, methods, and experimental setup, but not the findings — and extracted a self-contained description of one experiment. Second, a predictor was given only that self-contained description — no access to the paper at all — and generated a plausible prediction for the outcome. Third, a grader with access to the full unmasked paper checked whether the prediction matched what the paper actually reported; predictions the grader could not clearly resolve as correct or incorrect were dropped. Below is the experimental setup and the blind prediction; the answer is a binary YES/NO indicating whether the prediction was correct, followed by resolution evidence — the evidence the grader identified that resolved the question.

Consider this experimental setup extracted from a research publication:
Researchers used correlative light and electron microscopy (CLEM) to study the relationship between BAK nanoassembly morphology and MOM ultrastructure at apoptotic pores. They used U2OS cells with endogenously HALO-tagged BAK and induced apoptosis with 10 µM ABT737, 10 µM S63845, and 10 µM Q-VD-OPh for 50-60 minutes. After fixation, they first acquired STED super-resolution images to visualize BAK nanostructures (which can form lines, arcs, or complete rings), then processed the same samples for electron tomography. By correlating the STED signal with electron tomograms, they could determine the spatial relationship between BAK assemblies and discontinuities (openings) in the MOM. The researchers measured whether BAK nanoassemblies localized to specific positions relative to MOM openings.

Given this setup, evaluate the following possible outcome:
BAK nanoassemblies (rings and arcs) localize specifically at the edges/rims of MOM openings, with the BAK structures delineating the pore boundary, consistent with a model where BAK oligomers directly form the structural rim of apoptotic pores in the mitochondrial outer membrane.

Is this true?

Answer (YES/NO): YES